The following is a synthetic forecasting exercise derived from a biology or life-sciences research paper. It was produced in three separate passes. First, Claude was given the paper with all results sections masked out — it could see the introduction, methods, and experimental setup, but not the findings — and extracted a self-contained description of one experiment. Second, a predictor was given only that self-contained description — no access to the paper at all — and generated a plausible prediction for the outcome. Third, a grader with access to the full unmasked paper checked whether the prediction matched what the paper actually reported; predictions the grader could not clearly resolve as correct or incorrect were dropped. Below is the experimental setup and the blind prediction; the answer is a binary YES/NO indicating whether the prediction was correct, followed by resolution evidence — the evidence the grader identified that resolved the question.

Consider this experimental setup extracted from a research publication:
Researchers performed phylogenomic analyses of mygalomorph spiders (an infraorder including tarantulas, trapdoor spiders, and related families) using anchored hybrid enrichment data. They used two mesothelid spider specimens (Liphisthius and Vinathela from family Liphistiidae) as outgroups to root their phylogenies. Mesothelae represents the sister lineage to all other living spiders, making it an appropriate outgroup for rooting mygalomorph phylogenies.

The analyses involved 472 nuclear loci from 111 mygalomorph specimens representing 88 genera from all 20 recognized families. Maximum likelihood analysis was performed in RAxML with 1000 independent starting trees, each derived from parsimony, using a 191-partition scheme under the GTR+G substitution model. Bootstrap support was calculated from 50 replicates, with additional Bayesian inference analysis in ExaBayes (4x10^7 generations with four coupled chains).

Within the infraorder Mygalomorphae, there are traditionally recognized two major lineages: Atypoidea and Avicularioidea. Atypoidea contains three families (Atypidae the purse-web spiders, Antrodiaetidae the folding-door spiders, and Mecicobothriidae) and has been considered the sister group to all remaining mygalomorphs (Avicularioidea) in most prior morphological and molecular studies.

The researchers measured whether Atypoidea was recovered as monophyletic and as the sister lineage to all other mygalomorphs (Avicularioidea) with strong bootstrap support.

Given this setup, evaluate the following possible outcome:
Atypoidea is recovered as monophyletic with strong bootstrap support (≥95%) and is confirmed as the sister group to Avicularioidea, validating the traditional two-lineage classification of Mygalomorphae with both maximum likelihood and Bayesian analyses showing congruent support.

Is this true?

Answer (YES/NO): YES